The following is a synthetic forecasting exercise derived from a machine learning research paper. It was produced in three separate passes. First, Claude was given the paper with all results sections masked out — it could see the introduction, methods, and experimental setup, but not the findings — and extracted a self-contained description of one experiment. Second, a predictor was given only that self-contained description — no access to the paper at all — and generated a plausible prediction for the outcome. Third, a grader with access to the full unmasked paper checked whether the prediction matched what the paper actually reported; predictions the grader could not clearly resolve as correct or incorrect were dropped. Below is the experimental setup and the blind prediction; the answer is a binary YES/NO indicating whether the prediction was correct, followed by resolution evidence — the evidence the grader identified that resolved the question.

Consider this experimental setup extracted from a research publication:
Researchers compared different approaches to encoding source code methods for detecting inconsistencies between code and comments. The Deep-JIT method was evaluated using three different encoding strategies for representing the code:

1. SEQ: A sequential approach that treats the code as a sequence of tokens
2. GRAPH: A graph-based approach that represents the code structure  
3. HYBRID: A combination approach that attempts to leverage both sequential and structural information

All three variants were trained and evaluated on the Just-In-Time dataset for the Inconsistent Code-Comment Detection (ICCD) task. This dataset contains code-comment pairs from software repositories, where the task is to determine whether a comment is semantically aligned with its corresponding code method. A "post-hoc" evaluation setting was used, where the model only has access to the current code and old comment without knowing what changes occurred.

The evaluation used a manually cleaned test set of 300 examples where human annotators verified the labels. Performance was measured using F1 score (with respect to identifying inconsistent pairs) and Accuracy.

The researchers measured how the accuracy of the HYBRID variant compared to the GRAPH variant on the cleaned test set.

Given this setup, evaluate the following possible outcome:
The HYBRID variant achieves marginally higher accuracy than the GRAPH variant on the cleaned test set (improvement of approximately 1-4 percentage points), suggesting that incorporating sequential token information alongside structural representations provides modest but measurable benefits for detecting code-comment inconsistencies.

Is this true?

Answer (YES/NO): NO